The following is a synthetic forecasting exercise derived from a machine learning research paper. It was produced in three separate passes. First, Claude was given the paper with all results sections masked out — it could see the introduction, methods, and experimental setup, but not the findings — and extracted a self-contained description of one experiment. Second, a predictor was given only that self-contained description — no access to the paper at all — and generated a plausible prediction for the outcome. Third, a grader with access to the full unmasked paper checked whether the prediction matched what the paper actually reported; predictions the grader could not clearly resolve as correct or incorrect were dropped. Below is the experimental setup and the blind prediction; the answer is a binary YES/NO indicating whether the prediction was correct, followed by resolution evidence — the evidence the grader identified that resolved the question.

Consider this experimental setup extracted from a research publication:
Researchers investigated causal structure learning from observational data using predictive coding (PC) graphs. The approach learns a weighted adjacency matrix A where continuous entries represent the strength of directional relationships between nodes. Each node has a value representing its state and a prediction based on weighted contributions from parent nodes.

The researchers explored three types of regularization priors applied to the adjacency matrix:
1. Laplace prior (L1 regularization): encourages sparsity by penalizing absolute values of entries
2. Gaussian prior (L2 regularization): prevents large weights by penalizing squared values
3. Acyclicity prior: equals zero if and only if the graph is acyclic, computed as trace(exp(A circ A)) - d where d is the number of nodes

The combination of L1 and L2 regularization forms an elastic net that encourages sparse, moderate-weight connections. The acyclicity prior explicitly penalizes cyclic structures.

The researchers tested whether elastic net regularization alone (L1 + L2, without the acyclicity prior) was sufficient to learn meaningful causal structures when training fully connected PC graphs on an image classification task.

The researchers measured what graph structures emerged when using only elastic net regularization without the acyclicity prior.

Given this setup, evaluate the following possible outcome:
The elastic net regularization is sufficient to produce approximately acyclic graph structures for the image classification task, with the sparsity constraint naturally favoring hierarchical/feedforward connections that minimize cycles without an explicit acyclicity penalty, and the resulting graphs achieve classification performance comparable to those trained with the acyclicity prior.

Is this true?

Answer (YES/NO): NO